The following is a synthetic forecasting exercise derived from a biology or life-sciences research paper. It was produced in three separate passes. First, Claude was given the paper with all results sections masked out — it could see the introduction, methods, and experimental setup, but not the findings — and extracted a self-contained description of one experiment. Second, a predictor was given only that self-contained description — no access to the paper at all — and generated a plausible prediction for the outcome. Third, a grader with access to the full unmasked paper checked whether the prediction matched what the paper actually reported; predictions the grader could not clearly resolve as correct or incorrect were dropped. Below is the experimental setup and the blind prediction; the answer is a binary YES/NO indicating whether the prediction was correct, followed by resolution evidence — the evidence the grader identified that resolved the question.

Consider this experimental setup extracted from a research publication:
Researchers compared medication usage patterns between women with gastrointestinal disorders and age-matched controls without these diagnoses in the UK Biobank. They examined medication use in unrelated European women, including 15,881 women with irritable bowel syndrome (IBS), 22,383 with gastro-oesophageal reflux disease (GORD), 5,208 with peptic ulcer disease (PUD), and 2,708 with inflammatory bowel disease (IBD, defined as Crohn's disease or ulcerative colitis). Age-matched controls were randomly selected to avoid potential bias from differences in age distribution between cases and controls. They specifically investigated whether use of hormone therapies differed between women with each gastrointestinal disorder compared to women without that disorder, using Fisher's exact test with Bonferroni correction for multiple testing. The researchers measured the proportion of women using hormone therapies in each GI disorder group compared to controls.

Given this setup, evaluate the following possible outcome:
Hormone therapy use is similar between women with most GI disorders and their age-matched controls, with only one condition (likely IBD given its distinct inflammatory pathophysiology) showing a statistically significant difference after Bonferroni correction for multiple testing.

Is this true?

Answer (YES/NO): NO